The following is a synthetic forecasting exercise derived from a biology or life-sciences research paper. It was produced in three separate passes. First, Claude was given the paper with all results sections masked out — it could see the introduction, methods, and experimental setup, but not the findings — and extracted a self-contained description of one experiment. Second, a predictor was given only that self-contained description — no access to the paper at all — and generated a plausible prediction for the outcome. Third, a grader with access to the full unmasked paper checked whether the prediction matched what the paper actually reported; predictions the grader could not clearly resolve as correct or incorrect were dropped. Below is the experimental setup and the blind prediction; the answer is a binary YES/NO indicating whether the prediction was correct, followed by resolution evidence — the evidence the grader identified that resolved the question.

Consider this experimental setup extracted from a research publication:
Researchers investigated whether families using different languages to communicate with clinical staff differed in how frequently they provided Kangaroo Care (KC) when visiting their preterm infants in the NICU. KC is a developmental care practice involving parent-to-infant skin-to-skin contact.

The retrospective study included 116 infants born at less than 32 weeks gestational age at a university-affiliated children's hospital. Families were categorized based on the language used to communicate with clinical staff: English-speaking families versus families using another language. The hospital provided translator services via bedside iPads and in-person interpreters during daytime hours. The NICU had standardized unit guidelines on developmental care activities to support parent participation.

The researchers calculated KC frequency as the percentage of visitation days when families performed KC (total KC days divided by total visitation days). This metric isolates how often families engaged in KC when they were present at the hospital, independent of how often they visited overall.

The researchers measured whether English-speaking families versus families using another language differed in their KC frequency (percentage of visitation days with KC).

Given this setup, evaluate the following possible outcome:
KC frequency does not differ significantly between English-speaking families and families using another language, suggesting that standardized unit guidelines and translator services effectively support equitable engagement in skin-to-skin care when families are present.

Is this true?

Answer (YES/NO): NO